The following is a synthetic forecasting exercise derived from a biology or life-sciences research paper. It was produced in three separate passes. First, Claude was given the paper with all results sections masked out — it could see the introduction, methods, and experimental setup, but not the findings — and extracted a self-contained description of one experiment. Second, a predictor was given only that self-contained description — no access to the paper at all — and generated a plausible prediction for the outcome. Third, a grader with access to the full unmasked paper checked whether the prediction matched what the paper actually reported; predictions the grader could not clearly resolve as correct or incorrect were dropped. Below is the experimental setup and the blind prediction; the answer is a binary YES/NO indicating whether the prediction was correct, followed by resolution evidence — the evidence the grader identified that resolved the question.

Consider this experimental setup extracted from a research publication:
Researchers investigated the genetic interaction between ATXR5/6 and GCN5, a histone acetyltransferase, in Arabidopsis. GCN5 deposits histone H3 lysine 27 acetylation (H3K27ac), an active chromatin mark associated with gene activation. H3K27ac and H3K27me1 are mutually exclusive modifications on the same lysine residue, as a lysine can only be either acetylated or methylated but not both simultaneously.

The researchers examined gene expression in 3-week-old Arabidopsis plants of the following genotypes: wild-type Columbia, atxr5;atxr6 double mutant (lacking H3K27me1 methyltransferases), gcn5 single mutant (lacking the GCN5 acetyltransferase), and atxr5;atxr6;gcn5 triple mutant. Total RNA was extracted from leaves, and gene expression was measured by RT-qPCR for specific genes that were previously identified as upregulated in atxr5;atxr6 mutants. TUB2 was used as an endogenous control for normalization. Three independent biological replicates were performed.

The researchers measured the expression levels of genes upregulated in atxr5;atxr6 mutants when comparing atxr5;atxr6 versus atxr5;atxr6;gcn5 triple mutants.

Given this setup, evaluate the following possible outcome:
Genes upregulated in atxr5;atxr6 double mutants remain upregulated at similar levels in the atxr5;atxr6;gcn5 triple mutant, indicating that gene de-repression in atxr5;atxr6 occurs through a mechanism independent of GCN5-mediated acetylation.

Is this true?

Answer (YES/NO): NO